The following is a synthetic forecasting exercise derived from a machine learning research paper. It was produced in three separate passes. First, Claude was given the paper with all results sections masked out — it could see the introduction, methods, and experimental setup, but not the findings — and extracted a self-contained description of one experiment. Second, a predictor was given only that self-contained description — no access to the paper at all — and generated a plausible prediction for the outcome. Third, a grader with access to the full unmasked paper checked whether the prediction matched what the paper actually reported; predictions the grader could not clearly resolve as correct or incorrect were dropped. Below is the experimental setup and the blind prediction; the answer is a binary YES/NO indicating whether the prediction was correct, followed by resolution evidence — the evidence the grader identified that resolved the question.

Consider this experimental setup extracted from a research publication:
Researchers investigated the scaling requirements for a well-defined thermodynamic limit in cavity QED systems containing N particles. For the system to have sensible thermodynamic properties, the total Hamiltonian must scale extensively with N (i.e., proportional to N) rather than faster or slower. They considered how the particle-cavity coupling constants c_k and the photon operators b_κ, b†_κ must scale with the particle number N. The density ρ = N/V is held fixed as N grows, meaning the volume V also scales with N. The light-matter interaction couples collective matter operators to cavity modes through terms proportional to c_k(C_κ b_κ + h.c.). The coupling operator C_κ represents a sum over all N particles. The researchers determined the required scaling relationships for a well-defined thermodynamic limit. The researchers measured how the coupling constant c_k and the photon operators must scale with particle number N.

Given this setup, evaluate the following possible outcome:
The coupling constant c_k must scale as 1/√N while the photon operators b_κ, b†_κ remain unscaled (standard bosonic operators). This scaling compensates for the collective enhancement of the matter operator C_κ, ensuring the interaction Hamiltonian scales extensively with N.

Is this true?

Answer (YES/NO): NO